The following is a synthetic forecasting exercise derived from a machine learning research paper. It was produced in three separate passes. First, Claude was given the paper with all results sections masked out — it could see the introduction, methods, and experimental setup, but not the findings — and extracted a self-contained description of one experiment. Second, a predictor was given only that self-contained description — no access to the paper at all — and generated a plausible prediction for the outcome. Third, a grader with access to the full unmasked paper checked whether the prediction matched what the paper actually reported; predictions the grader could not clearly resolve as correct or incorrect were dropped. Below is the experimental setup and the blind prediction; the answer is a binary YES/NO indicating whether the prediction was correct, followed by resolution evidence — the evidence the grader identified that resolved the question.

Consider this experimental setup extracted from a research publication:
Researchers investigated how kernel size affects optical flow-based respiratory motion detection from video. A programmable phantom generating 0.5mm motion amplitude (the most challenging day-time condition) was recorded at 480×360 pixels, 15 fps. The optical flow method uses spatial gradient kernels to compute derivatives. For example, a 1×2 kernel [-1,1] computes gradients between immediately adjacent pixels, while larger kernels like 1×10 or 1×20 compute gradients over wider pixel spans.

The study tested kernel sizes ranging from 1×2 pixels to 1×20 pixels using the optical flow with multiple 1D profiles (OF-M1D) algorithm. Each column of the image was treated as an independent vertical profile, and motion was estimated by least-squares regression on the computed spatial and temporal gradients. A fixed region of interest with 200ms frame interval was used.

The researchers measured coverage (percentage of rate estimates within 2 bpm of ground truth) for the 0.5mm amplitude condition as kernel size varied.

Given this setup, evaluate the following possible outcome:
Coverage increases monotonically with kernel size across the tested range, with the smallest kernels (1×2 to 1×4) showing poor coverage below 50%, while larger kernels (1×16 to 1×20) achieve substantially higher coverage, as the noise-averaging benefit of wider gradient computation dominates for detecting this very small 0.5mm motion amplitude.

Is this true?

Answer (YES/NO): NO